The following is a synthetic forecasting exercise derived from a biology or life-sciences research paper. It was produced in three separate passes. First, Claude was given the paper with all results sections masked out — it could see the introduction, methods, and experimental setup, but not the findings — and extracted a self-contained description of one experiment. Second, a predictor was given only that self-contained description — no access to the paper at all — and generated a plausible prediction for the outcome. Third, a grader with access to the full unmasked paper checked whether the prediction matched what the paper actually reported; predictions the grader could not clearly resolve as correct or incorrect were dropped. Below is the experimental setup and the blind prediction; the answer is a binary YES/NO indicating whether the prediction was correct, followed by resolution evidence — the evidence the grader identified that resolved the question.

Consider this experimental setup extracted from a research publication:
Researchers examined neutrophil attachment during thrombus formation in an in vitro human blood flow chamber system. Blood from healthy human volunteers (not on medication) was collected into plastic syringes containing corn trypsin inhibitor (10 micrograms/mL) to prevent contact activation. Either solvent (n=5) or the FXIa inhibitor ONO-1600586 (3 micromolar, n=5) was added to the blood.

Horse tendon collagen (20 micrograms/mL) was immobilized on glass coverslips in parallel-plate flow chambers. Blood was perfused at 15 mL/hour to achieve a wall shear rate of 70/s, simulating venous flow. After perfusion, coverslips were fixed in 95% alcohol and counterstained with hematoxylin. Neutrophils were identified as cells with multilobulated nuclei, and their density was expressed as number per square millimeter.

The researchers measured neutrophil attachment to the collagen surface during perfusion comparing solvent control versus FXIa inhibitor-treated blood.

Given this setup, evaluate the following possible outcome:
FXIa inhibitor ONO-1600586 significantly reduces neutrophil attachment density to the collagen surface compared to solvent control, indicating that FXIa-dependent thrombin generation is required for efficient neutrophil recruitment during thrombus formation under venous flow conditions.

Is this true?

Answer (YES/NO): NO